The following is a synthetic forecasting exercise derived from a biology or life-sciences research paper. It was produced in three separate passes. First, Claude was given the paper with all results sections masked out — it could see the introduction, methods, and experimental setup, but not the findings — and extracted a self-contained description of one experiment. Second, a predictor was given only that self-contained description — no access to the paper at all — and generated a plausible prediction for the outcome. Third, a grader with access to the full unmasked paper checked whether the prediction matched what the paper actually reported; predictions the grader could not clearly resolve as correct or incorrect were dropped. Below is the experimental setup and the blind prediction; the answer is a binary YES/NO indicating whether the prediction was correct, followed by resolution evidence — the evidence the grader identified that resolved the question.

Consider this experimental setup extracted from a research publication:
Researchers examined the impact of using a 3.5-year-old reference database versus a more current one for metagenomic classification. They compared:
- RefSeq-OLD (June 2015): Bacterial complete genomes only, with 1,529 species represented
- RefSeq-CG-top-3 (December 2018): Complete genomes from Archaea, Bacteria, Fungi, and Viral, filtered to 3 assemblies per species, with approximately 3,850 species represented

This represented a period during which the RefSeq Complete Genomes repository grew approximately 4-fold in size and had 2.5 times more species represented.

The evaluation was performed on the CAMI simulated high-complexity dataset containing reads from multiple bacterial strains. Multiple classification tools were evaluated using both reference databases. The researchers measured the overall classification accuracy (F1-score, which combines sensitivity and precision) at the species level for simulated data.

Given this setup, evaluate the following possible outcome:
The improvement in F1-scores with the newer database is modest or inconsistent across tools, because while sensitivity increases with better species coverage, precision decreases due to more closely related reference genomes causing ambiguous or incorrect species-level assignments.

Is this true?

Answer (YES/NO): NO